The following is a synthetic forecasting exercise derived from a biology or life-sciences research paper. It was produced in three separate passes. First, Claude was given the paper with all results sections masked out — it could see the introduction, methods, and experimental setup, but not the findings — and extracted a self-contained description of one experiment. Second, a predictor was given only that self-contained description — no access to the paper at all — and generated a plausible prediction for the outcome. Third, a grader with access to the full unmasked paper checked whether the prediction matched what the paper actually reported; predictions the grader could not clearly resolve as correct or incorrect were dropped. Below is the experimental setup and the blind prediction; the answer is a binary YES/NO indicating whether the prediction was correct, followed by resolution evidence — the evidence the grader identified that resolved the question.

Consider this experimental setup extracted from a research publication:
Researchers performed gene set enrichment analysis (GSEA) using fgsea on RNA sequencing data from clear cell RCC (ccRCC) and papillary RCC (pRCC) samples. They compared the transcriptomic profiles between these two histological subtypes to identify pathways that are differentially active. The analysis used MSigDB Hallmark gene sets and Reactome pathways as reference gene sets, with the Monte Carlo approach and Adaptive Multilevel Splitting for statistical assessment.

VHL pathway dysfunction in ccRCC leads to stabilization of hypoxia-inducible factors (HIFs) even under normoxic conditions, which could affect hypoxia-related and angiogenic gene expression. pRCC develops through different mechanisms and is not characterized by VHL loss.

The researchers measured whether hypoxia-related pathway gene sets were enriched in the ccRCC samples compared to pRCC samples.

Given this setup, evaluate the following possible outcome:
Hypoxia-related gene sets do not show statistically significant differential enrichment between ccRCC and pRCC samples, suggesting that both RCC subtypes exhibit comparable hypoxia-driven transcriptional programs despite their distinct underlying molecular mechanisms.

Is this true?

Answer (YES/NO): NO